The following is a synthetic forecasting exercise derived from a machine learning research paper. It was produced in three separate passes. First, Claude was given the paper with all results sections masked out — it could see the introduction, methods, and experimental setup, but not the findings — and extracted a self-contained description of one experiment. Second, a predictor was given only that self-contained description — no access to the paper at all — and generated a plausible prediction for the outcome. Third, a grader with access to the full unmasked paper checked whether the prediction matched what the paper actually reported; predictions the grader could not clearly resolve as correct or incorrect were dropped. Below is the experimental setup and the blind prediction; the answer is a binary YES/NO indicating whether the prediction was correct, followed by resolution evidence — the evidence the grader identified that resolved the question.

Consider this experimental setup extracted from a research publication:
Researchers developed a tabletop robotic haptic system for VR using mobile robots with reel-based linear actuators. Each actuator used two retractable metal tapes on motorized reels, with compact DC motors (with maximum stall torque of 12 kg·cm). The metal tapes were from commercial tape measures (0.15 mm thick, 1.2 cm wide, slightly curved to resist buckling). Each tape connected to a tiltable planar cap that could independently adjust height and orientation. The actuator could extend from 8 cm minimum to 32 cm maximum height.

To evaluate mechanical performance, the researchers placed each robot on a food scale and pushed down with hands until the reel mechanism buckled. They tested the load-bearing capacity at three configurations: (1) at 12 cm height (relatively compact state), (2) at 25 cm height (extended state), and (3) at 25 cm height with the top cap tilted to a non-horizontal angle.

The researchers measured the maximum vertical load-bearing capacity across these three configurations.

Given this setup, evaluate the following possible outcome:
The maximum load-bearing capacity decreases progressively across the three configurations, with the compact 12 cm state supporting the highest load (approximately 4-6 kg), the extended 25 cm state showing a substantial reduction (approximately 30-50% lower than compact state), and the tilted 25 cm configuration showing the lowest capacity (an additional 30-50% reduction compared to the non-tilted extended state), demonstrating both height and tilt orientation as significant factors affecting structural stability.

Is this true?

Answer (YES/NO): NO